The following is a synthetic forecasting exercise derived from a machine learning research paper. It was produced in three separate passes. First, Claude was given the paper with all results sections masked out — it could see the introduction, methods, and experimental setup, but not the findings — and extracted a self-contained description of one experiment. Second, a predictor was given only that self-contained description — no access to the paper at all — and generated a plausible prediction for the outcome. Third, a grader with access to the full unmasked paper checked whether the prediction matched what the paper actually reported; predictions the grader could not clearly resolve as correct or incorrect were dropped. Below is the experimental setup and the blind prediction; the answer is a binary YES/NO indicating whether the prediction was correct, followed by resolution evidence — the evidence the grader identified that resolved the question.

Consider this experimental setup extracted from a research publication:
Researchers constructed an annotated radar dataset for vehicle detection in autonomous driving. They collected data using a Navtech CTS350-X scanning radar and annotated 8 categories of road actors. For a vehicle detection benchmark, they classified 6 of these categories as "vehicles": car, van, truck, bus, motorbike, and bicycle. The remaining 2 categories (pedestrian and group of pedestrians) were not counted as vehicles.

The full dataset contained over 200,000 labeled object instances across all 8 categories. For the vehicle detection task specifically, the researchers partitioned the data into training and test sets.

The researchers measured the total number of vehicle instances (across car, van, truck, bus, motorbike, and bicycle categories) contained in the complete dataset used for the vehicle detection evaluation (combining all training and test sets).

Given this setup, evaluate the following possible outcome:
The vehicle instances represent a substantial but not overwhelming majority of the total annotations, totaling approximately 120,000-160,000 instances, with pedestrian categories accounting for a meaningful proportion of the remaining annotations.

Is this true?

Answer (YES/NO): YES